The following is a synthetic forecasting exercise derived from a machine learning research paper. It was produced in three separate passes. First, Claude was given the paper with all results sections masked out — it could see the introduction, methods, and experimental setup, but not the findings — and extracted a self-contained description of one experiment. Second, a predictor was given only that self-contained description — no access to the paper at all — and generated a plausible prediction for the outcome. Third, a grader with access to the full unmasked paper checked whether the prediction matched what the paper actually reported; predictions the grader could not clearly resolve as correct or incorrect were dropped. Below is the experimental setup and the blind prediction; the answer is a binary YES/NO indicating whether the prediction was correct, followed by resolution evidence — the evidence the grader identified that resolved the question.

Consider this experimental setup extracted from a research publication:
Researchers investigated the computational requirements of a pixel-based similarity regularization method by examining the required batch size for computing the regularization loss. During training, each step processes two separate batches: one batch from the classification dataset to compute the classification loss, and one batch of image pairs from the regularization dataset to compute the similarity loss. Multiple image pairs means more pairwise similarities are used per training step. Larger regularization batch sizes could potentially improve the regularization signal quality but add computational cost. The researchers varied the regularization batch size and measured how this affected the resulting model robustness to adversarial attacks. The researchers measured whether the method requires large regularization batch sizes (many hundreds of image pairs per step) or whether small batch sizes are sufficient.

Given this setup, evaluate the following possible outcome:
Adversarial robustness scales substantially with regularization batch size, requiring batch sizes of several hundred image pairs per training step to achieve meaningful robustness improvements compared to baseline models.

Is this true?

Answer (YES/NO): NO